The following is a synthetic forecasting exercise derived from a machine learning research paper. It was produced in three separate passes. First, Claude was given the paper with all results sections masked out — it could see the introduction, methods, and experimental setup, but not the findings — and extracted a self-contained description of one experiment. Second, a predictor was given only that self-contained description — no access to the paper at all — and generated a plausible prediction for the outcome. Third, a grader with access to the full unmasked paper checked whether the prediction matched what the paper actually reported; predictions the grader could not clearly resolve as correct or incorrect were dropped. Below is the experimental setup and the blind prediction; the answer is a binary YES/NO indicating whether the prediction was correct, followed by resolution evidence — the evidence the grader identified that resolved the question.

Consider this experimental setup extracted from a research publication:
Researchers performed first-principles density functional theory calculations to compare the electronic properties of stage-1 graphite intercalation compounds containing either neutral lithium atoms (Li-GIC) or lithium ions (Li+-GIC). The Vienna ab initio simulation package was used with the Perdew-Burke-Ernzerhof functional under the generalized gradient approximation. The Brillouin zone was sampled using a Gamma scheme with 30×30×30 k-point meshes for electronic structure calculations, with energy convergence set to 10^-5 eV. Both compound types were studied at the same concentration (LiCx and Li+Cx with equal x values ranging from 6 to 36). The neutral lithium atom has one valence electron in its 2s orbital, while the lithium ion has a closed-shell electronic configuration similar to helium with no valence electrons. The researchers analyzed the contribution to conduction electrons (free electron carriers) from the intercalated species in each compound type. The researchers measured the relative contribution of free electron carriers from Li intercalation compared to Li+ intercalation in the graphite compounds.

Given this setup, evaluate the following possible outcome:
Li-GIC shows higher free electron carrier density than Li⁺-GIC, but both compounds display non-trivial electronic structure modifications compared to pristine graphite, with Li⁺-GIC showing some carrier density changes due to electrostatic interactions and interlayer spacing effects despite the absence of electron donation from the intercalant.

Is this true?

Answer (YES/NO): NO